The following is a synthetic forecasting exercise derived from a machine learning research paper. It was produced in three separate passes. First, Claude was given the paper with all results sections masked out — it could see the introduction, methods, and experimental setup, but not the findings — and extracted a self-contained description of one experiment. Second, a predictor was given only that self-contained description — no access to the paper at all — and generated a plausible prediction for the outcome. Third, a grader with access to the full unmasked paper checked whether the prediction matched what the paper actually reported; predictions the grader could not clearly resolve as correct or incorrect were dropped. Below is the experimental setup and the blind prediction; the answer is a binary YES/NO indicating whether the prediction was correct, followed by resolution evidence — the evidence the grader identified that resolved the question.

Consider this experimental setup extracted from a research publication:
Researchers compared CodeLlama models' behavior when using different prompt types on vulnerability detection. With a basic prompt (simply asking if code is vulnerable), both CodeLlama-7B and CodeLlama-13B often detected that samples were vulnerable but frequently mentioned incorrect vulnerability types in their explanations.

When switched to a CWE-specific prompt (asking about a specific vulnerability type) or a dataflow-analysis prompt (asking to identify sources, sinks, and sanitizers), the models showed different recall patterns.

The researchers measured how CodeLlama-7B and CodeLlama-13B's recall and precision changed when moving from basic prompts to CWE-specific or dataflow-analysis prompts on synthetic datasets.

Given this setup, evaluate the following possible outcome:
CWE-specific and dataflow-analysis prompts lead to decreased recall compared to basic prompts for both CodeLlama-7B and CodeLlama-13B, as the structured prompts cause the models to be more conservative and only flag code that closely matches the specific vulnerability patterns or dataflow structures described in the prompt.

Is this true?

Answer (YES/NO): NO